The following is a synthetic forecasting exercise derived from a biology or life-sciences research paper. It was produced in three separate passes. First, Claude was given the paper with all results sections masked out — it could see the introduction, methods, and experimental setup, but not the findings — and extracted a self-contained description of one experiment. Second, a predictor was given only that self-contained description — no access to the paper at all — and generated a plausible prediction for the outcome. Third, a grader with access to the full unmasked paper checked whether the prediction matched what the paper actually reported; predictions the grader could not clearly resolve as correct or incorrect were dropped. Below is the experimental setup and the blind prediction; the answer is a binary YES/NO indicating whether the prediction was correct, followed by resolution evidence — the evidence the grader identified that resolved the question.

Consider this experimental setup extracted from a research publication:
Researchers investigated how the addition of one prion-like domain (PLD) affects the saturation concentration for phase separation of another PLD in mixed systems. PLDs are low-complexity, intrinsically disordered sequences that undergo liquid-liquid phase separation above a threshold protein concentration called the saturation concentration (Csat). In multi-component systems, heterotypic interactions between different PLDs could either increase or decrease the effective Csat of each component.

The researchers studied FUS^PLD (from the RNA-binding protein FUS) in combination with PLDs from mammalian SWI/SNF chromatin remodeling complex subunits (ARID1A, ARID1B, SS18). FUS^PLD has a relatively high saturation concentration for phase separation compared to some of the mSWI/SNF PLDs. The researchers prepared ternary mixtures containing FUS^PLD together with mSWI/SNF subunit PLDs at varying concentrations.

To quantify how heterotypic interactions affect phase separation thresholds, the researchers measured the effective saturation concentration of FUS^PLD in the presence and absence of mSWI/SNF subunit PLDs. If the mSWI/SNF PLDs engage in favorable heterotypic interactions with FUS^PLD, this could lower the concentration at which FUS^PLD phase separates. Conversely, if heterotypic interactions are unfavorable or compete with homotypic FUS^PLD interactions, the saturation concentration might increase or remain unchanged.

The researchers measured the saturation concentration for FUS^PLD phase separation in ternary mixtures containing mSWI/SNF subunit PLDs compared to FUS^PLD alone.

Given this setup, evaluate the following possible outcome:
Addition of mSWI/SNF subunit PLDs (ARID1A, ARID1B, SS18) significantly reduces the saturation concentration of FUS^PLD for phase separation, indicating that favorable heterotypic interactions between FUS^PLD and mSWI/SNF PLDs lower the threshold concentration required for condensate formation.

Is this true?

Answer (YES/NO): YES